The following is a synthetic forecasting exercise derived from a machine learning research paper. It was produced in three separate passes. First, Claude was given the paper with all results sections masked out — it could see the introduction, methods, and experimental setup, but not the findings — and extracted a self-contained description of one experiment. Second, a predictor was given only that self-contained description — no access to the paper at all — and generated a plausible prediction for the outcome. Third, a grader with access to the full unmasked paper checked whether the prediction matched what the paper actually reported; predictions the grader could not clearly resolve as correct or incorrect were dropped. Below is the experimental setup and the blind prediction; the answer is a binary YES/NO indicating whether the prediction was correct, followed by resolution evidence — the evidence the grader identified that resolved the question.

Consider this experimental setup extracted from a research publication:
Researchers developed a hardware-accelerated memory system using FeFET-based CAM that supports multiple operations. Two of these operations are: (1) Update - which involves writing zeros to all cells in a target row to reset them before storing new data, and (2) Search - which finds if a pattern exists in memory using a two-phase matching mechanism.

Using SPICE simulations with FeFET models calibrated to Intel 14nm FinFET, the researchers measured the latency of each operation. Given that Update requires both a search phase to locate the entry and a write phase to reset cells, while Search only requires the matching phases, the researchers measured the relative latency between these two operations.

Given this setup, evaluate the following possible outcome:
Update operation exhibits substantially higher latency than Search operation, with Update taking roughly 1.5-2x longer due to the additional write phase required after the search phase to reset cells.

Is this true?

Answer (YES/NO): NO